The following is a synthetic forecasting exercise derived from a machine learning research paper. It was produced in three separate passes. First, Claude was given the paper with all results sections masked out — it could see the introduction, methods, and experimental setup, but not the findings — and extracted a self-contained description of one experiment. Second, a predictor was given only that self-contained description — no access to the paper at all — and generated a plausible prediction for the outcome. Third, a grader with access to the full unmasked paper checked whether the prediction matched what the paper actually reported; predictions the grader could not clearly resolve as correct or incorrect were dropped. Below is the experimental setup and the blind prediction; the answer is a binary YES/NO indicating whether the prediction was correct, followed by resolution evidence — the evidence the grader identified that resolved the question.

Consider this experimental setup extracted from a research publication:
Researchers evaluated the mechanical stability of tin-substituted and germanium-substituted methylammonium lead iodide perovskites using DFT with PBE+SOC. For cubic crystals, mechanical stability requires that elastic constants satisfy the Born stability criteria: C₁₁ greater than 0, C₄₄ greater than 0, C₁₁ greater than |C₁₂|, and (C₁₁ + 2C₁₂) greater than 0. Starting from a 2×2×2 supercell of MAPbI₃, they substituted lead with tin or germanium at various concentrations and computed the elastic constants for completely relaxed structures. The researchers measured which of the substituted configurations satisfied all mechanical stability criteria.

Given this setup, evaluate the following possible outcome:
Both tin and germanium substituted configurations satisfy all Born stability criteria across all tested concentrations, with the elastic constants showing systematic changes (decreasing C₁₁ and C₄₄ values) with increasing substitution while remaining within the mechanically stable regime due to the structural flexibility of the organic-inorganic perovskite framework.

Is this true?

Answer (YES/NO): NO